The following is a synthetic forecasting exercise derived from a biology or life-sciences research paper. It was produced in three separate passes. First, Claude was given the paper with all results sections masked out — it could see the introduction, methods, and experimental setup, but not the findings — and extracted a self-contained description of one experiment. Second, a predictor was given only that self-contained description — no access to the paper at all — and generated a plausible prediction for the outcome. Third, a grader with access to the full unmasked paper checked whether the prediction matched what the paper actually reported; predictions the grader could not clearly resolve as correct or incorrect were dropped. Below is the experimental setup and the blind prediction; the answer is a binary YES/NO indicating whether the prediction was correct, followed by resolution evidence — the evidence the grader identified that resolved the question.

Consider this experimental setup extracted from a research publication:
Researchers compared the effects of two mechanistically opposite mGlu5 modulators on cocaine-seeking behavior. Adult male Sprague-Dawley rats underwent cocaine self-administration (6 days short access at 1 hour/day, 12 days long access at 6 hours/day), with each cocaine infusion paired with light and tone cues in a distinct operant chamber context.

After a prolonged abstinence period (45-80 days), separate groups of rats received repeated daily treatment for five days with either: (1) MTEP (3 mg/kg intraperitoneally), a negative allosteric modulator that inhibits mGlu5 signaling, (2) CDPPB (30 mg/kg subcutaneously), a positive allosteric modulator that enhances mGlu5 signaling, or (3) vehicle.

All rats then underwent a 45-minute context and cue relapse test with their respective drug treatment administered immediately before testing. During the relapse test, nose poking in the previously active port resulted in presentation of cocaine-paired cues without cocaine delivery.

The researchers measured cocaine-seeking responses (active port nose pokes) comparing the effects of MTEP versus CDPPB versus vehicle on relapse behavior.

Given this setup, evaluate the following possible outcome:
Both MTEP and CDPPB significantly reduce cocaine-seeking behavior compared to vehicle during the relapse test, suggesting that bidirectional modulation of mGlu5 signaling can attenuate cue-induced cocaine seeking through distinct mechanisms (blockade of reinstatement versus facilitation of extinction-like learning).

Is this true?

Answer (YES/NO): YES